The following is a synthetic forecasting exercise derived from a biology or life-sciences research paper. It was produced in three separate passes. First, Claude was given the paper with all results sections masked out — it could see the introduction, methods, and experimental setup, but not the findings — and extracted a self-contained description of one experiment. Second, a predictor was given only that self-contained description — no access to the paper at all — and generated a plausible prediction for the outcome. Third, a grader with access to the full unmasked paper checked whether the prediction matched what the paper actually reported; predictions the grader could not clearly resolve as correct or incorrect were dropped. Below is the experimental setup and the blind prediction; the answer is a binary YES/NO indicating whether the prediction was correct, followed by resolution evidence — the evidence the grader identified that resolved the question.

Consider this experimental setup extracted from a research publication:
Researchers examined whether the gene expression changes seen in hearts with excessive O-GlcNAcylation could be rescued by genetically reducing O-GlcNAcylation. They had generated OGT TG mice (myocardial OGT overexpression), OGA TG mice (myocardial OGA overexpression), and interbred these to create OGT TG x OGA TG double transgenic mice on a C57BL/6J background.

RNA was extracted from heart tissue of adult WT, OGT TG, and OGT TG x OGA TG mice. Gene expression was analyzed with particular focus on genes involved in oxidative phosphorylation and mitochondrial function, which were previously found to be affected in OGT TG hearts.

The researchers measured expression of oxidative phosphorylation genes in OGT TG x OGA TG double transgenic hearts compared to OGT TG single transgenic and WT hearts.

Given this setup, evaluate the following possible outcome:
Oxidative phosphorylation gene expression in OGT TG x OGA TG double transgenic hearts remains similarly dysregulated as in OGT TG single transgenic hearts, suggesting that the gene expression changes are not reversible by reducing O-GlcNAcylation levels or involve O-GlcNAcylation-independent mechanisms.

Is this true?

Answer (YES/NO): NO